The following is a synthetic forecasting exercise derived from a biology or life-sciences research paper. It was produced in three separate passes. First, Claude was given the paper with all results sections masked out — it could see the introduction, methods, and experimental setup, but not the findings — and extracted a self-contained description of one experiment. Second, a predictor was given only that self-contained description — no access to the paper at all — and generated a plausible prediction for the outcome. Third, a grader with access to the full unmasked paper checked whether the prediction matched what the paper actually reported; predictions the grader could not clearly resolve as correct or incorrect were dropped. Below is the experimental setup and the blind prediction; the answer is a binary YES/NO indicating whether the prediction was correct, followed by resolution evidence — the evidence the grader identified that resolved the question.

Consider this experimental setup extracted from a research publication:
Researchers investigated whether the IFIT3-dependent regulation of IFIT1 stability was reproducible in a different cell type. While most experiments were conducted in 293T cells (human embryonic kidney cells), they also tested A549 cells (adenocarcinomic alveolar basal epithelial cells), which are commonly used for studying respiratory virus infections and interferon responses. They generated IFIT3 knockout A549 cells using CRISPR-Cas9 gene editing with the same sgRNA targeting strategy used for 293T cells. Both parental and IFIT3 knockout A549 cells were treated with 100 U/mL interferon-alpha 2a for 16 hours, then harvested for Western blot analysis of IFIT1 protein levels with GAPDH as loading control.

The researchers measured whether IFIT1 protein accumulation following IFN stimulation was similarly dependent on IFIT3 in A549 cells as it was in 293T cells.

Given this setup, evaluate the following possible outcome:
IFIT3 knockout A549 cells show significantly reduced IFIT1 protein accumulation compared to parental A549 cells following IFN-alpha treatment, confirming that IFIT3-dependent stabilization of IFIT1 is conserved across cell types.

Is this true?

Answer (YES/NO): YES